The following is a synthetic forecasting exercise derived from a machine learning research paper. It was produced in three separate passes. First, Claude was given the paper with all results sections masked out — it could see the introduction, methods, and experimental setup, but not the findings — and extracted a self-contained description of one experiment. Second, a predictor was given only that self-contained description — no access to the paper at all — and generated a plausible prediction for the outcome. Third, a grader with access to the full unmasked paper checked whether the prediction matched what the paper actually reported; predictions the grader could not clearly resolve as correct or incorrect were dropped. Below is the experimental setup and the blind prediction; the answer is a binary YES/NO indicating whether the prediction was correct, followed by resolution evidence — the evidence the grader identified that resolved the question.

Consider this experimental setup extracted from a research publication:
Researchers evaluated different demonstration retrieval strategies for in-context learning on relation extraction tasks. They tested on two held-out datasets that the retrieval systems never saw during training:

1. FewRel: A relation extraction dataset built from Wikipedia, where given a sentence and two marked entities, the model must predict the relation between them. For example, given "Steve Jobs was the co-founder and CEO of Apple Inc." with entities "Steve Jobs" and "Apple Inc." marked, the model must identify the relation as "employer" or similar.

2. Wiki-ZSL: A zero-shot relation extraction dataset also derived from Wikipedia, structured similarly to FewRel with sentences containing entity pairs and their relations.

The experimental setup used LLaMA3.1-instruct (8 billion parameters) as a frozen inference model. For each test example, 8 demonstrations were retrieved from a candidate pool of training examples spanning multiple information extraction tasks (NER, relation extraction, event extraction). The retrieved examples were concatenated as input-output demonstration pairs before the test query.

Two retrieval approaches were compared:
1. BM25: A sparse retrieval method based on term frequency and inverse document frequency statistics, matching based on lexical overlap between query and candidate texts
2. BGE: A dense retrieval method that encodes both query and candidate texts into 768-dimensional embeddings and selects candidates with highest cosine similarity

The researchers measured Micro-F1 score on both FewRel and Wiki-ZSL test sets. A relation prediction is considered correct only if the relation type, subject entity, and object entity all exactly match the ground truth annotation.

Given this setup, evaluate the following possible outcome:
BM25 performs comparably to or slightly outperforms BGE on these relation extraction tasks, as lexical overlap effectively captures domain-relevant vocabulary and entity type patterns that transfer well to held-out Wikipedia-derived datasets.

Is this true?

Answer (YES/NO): NO